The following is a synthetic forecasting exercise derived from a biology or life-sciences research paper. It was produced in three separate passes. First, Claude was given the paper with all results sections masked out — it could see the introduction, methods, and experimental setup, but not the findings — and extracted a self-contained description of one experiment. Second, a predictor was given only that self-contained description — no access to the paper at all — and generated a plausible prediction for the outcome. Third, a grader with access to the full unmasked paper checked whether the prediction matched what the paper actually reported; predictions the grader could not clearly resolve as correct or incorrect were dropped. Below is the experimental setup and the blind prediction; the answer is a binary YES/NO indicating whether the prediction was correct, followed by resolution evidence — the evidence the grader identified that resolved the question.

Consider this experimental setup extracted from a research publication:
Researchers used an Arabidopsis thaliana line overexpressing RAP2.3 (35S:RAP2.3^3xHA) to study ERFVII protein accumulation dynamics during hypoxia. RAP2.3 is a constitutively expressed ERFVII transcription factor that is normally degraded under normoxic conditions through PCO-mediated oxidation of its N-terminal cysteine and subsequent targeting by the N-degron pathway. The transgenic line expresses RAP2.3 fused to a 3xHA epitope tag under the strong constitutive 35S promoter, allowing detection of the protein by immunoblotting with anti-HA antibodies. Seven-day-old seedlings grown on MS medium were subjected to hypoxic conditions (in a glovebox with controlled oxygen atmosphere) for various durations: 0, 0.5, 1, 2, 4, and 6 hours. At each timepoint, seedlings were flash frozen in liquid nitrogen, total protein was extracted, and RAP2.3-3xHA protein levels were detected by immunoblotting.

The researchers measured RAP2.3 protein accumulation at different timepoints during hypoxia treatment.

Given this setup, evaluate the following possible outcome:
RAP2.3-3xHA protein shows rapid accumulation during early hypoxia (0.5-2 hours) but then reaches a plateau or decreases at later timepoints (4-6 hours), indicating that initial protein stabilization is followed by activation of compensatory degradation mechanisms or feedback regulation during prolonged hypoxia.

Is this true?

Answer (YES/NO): NO